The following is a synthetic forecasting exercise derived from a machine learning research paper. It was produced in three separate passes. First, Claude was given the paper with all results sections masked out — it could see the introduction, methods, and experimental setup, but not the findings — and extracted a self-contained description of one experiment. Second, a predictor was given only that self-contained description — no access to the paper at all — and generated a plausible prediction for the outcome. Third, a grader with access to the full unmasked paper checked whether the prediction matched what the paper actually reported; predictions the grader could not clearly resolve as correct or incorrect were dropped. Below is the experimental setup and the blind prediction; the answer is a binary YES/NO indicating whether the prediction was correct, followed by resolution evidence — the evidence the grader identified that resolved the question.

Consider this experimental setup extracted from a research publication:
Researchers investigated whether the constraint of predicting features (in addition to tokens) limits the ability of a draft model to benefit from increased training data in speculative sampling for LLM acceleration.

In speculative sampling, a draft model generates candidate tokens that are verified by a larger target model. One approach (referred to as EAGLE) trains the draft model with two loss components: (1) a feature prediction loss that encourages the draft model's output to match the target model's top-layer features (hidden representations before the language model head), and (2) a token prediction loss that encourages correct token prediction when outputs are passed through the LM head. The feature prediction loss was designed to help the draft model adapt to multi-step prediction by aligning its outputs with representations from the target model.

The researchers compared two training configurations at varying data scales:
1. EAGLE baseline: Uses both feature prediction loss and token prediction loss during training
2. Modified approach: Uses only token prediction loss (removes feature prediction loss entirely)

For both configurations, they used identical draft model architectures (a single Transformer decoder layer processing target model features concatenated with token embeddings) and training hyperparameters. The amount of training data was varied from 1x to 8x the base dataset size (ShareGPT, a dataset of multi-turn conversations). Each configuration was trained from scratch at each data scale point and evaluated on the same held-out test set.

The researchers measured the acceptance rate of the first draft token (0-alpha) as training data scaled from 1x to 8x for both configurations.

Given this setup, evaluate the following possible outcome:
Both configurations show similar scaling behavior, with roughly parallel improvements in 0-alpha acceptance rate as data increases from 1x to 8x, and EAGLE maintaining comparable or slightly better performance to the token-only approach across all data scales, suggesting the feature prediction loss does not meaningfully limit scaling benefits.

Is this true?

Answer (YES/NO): NO